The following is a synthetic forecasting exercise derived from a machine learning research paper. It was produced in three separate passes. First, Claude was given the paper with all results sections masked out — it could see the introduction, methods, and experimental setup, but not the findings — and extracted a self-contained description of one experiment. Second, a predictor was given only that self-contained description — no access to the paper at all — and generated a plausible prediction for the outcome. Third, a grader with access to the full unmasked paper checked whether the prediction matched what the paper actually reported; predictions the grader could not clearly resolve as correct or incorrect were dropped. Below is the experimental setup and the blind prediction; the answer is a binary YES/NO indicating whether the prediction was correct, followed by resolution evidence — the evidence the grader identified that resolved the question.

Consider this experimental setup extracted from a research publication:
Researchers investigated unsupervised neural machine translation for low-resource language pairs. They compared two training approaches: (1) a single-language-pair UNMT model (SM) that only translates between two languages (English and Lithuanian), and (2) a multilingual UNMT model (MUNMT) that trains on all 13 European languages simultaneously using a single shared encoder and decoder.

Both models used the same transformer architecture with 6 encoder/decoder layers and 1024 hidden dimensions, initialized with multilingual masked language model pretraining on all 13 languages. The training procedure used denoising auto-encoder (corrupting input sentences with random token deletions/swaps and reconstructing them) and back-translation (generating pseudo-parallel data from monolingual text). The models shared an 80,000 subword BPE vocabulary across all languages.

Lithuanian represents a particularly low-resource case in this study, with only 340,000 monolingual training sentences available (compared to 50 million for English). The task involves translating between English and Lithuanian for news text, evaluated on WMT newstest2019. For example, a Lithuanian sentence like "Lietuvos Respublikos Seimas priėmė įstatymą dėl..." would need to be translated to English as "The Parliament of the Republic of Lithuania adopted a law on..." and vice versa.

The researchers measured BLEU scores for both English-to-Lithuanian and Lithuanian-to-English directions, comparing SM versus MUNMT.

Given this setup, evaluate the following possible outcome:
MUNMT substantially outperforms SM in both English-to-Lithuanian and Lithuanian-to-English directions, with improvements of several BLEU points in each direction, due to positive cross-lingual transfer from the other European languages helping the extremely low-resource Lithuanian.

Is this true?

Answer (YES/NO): YES